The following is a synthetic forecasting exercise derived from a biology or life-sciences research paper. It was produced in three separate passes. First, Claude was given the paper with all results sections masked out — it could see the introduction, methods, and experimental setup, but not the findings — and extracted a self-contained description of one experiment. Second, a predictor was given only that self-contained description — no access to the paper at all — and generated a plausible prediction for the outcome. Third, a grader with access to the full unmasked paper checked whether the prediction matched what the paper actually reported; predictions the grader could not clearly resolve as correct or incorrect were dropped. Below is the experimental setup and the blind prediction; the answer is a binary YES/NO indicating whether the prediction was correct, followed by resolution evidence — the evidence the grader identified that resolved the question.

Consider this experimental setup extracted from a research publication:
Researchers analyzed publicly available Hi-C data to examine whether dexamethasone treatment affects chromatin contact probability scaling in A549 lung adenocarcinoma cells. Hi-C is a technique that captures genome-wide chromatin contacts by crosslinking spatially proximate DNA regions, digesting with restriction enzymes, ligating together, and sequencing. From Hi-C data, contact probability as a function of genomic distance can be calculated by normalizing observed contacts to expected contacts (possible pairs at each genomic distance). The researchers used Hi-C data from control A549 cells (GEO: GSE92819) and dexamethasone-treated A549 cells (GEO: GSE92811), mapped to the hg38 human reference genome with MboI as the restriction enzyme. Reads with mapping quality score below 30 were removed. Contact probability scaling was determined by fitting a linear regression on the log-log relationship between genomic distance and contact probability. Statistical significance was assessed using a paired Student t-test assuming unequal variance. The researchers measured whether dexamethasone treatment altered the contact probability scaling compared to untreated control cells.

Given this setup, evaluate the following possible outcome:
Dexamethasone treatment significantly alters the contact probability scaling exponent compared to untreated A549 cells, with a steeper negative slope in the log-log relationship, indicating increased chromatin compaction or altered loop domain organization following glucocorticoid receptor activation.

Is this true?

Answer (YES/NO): NO